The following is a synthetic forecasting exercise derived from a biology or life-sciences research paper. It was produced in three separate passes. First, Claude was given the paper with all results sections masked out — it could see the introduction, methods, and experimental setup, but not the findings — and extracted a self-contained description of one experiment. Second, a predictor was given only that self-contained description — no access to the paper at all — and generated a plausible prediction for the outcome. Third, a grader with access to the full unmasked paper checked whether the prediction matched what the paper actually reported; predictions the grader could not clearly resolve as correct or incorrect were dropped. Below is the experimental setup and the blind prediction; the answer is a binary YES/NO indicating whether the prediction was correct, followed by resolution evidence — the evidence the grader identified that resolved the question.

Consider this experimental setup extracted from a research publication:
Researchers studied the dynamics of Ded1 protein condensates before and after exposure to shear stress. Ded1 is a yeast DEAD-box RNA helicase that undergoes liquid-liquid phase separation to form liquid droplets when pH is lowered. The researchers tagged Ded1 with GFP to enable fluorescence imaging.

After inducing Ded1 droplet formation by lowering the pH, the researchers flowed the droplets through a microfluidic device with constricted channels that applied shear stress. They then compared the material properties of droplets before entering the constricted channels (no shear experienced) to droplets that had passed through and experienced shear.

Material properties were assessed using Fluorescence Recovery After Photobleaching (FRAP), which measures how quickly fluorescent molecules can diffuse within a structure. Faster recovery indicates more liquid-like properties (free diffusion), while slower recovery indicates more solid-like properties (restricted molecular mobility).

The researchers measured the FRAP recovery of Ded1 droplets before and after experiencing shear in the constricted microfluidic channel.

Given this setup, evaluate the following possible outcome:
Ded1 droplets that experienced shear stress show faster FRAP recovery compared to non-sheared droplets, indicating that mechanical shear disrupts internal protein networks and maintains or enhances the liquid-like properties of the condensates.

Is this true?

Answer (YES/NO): NO